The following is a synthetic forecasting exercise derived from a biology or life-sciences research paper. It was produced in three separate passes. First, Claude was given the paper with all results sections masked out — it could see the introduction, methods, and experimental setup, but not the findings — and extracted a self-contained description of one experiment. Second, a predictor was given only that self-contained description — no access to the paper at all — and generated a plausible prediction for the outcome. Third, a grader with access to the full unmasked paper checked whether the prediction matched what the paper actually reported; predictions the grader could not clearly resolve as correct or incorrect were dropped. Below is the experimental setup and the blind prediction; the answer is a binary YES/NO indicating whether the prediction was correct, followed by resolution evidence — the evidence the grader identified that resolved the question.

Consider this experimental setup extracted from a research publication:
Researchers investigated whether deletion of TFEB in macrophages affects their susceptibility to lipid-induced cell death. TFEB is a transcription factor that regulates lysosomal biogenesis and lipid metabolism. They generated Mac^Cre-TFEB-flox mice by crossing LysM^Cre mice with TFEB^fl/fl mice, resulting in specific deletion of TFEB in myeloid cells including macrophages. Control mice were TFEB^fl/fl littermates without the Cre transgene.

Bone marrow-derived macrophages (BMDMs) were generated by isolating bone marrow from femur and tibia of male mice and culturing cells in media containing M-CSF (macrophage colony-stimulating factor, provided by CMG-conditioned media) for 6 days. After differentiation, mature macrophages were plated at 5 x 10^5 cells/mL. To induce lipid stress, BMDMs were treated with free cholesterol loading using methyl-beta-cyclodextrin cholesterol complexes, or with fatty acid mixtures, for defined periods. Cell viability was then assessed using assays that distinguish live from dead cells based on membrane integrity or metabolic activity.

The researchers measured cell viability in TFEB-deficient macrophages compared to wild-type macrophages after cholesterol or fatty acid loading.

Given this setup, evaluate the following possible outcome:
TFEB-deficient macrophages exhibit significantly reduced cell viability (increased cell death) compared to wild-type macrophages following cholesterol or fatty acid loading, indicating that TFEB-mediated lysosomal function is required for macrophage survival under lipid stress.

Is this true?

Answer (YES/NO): NO